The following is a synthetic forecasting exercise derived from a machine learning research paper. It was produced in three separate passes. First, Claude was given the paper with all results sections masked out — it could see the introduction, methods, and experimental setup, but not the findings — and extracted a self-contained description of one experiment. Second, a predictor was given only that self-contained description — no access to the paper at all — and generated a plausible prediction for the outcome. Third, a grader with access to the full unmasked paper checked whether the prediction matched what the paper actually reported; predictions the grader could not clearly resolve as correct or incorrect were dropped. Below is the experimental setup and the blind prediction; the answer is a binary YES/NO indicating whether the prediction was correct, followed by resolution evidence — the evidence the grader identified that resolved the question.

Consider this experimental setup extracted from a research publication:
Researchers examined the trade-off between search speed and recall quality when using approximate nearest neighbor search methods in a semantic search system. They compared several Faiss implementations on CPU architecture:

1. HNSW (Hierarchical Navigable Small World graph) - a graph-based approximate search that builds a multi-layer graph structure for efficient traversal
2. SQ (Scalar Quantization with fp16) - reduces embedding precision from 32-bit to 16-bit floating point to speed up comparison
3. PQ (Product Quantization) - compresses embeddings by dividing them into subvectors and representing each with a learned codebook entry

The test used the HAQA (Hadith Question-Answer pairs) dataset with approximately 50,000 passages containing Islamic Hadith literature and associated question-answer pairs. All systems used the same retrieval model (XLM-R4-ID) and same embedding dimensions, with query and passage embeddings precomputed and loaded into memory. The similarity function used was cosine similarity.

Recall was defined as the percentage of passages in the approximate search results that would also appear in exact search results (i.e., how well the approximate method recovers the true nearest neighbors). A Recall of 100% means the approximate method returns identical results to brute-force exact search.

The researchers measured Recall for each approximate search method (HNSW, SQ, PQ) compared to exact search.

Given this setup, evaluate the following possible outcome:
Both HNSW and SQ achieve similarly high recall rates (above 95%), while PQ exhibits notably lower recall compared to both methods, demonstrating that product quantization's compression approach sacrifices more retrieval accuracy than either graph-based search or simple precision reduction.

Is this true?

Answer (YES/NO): NO